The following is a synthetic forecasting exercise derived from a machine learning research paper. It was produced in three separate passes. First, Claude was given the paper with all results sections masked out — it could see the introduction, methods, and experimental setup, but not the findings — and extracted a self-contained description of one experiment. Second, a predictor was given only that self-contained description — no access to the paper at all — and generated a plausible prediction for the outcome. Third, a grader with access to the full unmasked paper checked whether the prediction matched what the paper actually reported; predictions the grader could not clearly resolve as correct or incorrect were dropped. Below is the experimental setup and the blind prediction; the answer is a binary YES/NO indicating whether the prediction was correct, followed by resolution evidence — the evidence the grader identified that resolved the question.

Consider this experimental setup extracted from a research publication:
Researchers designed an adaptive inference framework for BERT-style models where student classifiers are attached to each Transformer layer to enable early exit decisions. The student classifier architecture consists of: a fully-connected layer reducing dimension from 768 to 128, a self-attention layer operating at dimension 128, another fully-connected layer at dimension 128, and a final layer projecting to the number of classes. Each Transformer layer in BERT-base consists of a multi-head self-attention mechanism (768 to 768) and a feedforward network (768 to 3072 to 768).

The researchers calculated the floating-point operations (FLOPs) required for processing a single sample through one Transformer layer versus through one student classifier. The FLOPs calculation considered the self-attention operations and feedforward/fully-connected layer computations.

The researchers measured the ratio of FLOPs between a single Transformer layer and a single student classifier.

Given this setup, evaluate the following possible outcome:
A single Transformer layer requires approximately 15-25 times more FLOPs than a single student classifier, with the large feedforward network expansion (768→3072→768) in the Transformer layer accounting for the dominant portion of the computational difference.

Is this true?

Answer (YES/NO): NO